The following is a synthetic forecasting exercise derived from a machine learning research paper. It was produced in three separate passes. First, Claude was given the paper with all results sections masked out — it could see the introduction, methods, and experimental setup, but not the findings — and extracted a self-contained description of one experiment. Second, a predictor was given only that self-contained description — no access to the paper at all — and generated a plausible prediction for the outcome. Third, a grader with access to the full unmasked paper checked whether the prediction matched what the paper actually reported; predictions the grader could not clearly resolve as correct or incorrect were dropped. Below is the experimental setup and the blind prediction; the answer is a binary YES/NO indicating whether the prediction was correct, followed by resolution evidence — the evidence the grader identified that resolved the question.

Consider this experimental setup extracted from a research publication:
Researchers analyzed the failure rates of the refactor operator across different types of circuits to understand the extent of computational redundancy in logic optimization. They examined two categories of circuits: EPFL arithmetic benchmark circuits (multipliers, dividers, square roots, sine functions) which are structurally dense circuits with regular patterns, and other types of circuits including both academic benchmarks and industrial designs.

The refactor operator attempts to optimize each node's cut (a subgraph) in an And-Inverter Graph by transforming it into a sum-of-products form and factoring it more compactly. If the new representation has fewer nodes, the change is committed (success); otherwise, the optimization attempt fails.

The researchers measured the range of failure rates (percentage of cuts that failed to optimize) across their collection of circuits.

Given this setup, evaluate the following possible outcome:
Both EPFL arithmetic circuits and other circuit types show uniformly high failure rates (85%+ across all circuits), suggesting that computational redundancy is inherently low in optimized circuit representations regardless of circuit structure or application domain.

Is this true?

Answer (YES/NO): YES